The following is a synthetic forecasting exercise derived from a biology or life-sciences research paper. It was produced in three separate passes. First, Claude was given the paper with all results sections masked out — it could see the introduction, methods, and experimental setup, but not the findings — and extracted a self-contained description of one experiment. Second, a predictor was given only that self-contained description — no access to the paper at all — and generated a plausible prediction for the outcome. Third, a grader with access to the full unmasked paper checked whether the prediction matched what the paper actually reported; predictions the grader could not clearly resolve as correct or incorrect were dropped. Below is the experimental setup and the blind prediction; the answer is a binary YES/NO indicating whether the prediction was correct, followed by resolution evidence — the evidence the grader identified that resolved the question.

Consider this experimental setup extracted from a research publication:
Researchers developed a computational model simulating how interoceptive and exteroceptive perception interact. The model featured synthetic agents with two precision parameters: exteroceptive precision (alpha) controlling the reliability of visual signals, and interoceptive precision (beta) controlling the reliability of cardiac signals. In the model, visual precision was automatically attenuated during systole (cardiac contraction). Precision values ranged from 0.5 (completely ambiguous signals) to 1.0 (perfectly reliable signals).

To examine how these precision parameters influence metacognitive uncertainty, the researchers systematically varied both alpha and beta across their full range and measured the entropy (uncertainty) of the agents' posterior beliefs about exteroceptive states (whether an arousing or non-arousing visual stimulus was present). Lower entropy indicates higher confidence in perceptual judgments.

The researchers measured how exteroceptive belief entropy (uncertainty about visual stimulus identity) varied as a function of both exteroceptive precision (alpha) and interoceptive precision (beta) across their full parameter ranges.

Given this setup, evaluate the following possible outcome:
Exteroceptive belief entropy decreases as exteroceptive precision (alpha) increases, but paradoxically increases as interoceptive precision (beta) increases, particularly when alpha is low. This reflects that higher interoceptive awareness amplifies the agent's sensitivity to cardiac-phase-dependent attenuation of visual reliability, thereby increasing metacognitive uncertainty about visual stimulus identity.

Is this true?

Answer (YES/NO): NO